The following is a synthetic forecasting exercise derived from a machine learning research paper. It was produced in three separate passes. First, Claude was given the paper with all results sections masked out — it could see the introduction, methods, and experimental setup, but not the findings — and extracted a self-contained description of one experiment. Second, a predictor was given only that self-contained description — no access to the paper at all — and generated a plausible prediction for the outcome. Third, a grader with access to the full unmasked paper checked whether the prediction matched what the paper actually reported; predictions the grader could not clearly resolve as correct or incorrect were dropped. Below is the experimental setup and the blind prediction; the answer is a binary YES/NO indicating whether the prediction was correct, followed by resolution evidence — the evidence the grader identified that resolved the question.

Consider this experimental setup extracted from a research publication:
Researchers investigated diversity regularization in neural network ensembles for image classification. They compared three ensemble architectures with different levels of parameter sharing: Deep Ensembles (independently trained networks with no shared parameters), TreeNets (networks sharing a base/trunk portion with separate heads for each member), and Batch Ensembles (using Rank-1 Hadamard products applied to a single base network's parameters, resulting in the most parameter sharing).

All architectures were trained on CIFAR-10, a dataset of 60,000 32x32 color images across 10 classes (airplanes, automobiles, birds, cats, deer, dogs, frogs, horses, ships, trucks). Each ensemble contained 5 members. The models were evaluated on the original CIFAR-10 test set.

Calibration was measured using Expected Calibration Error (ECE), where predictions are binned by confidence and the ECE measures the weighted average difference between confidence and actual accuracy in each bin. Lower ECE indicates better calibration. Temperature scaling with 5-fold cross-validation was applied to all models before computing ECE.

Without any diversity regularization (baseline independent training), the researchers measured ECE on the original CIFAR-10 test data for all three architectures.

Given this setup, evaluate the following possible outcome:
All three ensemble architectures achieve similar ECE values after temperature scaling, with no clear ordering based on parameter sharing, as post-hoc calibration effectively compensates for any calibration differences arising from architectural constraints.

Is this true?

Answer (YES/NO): NO